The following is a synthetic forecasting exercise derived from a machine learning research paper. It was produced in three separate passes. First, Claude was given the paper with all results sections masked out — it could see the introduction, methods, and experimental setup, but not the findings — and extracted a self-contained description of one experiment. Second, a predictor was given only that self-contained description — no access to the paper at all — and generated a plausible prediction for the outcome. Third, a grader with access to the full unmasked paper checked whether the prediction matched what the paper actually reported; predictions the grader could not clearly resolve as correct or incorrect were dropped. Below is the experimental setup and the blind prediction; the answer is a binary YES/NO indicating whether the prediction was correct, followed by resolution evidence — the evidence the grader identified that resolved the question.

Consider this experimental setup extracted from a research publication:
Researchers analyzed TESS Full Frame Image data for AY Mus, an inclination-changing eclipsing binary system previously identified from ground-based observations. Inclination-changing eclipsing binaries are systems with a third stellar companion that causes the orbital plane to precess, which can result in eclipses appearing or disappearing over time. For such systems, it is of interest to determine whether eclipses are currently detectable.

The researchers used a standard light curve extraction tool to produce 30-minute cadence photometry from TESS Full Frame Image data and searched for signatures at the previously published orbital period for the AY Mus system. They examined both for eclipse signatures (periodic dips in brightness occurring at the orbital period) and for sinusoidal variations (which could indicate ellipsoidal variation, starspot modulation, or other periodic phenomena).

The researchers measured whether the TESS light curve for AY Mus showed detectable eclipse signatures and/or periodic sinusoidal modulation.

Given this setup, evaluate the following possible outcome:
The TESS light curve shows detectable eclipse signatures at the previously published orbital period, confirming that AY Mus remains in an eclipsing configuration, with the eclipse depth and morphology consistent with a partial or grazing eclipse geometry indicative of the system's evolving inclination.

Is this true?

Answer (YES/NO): NO